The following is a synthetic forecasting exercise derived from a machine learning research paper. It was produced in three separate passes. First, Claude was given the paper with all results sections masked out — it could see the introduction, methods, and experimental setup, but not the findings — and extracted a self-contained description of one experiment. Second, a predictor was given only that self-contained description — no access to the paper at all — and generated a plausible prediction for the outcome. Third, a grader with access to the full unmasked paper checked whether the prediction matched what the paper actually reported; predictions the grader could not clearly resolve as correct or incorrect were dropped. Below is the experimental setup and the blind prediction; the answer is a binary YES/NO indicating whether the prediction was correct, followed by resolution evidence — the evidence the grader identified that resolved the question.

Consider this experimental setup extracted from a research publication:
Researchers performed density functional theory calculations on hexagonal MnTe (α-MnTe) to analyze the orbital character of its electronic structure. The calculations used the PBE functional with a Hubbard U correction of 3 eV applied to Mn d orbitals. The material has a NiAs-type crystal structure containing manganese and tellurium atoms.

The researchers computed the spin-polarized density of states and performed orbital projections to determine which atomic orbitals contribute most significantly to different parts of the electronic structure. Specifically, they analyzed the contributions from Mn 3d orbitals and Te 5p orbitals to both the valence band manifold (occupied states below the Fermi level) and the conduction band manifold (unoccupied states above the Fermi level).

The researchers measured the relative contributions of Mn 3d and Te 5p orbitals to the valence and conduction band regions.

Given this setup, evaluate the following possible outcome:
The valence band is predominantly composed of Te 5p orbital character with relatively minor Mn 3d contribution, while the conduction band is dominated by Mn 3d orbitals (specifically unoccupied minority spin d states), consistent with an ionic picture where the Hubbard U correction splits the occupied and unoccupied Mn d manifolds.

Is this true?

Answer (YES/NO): YES